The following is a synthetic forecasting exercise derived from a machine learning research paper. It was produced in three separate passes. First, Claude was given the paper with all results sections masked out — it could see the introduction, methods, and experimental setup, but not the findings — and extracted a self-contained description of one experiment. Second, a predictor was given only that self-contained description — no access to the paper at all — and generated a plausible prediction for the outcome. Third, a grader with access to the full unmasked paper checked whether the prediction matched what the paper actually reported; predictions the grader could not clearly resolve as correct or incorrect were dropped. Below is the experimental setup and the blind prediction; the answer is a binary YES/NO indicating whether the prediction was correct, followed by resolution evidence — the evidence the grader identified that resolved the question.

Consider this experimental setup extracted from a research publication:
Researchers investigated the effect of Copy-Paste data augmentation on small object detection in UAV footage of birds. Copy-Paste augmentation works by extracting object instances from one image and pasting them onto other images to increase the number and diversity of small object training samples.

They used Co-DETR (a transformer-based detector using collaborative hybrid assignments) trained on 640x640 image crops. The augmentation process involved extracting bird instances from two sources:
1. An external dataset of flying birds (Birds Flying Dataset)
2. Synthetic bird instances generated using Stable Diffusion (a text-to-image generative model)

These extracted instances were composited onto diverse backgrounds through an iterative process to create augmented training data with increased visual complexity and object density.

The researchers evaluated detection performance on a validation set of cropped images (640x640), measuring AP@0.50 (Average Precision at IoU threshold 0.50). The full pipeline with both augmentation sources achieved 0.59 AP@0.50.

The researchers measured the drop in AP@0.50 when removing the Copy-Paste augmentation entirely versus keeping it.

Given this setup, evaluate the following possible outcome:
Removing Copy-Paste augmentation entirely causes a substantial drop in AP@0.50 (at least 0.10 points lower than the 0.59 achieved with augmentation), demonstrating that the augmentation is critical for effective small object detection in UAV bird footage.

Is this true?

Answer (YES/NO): NO